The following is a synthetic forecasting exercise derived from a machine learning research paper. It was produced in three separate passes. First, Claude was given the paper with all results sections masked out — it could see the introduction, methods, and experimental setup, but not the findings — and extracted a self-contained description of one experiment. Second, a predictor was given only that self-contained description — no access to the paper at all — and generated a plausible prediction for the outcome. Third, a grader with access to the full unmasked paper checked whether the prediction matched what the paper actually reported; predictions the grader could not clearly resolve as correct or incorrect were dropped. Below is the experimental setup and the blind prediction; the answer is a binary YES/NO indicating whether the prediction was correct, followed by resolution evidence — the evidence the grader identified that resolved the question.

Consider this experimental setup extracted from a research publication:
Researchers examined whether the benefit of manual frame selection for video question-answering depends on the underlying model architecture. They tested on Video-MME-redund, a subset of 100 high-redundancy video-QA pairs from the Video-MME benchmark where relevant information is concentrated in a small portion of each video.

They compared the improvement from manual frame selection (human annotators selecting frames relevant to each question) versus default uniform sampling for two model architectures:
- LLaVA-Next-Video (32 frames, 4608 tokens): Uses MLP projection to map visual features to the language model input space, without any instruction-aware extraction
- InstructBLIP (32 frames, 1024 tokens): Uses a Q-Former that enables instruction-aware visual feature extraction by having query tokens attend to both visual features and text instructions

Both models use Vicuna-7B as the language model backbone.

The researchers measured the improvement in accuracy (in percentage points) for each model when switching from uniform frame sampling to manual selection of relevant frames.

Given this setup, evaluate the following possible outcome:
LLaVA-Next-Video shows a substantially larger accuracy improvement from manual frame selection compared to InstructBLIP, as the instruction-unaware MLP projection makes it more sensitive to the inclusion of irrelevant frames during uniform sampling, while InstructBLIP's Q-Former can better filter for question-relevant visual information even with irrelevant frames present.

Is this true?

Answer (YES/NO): NO